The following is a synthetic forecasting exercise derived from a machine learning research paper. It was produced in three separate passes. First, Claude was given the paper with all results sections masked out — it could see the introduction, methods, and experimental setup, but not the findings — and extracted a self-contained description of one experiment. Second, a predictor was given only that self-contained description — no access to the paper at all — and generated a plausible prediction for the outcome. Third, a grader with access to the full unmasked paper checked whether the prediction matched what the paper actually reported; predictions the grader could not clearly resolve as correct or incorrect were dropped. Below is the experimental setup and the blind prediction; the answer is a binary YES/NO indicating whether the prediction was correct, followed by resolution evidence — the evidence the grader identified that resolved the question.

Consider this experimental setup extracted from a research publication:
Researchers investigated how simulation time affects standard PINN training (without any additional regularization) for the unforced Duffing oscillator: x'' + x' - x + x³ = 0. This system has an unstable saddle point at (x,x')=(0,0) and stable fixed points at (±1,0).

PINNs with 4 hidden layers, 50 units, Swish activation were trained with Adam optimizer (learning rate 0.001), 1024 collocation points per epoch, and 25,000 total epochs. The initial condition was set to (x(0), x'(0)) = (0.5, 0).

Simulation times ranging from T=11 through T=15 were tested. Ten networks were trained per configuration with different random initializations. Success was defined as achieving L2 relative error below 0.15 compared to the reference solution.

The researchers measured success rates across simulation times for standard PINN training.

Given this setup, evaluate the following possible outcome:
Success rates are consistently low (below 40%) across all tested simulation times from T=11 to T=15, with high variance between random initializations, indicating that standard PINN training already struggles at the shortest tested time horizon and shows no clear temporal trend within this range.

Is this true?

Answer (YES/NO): NO